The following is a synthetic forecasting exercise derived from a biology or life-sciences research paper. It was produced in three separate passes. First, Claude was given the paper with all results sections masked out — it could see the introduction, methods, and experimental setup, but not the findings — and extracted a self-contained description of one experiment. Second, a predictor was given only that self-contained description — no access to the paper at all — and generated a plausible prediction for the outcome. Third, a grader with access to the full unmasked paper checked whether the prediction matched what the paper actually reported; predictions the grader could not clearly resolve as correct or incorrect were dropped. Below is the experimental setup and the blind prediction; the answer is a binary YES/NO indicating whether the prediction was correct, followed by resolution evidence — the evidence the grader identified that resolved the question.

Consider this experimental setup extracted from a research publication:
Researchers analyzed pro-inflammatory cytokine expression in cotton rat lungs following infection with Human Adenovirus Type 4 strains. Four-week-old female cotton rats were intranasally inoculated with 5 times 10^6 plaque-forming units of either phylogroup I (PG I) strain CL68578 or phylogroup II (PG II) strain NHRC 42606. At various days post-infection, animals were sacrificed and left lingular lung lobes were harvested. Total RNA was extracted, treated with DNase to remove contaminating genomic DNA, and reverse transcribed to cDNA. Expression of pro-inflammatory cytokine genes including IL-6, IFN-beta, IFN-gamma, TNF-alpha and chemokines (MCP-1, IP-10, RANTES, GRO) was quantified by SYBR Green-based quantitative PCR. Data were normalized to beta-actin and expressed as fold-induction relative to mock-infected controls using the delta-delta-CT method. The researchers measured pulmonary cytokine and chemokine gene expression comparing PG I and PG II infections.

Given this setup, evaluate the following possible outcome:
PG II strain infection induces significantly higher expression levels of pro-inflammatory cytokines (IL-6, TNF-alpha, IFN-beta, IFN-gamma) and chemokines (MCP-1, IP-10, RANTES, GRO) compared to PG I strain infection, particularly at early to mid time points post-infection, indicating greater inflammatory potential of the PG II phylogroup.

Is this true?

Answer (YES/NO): NO